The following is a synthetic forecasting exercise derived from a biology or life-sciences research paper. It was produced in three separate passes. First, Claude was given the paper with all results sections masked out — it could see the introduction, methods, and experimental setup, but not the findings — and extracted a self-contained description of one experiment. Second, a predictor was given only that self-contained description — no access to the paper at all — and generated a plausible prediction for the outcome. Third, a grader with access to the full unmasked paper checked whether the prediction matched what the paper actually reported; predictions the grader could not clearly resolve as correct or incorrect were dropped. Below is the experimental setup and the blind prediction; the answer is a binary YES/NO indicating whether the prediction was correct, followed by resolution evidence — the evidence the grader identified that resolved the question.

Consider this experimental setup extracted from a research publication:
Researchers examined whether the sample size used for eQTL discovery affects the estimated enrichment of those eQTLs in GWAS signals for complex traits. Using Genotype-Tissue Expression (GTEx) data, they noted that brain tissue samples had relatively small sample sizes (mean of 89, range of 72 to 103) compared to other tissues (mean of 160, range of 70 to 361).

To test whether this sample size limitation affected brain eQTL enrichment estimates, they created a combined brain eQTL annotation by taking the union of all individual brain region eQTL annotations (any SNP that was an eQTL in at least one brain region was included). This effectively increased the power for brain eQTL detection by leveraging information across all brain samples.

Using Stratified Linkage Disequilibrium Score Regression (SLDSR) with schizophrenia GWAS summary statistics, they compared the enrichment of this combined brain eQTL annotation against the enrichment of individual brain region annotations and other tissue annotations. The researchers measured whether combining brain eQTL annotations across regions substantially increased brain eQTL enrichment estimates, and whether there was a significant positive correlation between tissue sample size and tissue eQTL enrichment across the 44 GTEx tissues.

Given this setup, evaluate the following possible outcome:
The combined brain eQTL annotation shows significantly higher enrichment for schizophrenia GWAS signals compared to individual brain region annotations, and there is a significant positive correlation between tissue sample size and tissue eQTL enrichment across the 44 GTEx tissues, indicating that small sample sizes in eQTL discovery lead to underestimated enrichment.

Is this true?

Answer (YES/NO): NO